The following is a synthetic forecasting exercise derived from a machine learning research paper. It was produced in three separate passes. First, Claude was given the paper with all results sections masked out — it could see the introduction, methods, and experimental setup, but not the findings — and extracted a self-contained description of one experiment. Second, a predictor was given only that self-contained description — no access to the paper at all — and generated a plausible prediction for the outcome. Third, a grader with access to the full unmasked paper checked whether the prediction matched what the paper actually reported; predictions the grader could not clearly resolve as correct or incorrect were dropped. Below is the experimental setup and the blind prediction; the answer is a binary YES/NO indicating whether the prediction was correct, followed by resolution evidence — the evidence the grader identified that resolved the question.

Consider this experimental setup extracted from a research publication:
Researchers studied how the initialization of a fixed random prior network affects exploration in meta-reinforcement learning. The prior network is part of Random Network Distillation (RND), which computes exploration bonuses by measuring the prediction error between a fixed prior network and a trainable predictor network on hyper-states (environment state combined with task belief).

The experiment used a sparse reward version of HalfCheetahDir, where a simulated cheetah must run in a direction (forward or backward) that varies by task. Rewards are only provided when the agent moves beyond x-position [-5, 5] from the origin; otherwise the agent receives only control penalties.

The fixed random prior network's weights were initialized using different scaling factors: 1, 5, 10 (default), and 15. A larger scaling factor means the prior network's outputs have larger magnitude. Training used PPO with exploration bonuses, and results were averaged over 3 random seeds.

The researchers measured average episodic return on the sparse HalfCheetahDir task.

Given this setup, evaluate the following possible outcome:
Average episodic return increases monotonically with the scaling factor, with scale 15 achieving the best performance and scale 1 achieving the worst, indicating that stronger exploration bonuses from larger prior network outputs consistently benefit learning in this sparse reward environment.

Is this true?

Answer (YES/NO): NO